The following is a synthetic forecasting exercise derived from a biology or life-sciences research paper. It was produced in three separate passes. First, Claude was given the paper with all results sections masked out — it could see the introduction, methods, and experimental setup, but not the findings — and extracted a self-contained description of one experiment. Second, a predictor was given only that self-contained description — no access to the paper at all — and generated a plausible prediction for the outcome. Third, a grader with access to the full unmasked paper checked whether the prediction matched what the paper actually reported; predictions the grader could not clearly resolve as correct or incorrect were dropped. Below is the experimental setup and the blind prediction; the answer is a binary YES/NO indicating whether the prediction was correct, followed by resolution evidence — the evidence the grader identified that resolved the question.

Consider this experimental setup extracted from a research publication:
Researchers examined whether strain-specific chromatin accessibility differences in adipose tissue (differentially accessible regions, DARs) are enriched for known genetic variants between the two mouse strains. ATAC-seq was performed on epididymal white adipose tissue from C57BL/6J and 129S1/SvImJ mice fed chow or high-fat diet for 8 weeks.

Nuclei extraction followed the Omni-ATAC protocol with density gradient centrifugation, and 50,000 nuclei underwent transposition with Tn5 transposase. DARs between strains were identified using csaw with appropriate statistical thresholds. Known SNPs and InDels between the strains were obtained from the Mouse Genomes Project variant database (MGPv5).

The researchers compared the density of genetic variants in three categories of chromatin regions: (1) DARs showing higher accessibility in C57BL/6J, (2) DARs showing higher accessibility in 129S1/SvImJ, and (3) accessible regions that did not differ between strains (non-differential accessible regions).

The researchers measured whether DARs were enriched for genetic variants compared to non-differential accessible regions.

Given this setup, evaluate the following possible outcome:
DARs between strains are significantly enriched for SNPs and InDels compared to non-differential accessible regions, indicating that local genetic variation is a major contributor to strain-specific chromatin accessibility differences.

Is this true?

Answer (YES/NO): YES